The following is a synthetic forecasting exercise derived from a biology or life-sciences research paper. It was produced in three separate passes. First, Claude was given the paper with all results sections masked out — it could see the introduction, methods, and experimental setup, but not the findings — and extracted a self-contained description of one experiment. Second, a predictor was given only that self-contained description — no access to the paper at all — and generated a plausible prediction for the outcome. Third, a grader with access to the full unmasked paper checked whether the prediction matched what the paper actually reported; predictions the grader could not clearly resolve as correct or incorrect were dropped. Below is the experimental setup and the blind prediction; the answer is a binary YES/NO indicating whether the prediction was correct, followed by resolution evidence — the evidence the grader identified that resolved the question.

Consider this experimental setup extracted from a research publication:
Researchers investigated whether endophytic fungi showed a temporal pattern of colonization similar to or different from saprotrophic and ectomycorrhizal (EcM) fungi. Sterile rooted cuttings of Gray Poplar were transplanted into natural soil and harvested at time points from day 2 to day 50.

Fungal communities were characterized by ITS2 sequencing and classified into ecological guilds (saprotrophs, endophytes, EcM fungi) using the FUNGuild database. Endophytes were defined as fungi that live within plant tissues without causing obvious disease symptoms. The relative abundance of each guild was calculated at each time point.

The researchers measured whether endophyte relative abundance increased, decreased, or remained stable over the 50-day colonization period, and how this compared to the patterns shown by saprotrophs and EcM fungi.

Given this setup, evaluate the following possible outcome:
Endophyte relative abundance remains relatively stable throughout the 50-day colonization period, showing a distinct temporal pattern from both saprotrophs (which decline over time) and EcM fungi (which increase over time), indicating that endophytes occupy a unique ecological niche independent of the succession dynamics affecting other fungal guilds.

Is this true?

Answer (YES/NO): NO